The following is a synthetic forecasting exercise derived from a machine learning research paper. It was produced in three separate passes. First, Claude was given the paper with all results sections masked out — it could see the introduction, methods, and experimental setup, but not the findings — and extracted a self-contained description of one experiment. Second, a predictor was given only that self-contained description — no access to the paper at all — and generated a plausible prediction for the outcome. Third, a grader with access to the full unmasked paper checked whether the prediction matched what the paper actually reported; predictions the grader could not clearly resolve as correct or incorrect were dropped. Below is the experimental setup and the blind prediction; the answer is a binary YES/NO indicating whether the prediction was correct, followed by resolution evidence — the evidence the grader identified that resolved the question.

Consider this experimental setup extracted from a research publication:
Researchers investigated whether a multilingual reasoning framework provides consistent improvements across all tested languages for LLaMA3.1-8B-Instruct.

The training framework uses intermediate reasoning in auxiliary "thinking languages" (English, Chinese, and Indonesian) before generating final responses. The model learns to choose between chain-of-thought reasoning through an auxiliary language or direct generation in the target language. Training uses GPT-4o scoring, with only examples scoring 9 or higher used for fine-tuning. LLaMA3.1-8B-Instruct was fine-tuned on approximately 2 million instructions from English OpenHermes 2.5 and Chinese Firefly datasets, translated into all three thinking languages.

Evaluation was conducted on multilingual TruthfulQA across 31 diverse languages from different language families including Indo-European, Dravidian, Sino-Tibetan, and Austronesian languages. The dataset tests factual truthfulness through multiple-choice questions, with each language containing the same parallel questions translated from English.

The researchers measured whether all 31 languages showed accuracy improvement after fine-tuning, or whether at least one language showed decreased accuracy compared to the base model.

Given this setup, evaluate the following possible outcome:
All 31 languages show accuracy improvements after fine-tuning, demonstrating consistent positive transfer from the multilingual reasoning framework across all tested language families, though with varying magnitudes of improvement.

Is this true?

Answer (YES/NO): NO